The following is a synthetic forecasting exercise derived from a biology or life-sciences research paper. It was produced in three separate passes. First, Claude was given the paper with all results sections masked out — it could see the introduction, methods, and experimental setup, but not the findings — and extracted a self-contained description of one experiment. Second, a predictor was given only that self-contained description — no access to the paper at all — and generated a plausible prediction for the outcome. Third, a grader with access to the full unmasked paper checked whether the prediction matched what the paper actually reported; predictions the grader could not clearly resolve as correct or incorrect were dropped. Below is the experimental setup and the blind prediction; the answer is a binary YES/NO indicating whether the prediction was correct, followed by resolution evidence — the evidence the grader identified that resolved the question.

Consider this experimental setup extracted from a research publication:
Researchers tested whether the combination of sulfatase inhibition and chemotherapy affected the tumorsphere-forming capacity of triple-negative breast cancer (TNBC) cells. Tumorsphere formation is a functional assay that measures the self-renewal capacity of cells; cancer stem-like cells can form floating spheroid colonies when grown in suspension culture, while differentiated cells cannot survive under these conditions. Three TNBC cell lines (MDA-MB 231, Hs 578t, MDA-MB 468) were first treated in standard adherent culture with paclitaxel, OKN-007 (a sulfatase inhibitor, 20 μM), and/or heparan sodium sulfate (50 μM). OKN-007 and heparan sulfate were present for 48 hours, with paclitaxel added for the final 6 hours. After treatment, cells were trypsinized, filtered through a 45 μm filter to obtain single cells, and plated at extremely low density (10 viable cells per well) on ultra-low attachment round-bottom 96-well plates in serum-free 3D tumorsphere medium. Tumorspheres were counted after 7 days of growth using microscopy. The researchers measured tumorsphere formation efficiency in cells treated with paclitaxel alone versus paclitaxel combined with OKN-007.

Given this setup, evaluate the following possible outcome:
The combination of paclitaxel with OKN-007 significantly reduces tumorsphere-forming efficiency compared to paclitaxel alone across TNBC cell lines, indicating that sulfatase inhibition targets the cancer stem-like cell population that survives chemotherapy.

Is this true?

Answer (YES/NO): YES